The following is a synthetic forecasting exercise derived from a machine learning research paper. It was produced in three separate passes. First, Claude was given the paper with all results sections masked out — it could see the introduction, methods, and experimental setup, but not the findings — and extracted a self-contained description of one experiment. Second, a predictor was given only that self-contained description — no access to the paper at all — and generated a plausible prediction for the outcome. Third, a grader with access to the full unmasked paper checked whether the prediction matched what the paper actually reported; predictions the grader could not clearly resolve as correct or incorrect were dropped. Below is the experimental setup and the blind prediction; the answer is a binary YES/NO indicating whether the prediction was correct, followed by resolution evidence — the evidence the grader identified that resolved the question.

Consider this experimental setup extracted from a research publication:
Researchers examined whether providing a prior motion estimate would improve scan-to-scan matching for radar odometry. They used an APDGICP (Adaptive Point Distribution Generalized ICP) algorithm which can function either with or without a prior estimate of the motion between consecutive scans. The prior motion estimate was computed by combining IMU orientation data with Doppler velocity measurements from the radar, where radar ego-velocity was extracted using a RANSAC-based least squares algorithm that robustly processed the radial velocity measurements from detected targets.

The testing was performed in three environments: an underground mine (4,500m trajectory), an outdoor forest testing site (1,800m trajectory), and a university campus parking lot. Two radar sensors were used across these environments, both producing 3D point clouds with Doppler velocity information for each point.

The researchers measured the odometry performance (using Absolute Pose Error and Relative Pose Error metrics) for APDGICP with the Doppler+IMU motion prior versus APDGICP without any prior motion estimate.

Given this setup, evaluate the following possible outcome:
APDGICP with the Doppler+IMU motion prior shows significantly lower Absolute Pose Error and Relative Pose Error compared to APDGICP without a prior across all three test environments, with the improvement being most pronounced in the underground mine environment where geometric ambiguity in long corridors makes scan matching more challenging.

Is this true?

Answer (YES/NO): NO